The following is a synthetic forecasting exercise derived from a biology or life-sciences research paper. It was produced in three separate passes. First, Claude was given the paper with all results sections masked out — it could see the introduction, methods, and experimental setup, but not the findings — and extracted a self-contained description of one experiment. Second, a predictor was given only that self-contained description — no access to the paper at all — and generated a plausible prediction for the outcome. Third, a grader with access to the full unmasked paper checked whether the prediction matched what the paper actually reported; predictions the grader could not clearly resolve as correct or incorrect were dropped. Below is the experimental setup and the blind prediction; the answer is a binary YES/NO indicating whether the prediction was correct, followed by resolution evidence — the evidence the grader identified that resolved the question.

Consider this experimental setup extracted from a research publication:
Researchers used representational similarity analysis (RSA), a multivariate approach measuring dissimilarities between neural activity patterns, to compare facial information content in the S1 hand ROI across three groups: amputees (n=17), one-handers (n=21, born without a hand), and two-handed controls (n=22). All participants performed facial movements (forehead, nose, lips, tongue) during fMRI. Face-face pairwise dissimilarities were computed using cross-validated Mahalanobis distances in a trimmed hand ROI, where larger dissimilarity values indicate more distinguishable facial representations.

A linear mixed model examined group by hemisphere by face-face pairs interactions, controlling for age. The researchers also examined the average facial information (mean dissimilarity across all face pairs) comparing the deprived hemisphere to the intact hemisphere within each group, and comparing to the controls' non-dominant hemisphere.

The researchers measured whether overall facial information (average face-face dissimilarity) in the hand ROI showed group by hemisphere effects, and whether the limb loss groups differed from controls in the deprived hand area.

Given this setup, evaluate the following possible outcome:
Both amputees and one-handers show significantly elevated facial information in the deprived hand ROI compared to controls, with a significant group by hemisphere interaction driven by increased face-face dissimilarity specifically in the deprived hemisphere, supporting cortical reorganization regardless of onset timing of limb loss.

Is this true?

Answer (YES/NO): NO